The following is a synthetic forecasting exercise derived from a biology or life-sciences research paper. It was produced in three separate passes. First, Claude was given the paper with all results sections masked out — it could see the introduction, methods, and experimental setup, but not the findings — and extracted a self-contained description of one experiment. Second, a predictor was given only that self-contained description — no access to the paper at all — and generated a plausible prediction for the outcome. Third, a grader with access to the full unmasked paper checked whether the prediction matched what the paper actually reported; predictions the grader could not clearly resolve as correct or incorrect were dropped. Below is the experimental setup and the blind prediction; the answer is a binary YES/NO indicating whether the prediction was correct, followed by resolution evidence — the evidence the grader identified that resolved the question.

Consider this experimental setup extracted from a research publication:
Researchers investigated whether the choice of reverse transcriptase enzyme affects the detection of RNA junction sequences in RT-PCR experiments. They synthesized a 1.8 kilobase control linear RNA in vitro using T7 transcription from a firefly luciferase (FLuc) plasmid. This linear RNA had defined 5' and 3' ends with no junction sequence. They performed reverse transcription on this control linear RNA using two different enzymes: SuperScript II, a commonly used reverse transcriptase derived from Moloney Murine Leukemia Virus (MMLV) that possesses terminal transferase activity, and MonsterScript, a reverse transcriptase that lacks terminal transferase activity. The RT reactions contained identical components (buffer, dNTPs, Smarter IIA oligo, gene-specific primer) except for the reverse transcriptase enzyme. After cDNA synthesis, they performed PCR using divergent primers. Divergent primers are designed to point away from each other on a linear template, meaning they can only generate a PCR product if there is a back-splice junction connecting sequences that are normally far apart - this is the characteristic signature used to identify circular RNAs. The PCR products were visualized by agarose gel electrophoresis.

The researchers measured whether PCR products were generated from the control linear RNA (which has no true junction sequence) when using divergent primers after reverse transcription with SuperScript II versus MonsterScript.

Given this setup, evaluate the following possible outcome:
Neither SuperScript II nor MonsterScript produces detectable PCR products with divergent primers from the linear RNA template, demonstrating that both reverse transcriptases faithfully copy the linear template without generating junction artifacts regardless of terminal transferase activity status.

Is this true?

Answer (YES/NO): NO